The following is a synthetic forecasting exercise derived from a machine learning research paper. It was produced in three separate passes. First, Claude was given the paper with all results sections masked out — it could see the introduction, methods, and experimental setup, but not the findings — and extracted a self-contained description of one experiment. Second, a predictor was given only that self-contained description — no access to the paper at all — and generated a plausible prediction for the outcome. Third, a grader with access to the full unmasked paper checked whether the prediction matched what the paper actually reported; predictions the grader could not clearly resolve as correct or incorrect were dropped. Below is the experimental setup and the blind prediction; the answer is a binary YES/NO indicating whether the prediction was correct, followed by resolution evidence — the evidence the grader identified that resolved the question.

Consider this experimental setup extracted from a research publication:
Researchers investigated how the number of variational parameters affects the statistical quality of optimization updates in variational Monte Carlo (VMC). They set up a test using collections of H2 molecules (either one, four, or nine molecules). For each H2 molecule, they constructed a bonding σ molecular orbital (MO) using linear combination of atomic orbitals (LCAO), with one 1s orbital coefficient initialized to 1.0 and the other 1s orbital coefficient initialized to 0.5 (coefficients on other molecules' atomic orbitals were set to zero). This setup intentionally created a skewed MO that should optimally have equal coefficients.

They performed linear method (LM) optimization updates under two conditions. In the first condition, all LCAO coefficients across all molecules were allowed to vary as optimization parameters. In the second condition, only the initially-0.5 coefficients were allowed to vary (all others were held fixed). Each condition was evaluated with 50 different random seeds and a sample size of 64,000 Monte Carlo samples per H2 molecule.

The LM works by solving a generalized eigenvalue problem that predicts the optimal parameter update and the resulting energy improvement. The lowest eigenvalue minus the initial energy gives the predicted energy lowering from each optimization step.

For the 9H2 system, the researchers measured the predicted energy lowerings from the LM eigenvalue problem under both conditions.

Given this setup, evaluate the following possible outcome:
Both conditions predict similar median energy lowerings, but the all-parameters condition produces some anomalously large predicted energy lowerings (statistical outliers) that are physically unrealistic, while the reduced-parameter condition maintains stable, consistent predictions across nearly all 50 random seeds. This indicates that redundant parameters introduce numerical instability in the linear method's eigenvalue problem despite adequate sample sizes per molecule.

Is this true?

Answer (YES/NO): NO